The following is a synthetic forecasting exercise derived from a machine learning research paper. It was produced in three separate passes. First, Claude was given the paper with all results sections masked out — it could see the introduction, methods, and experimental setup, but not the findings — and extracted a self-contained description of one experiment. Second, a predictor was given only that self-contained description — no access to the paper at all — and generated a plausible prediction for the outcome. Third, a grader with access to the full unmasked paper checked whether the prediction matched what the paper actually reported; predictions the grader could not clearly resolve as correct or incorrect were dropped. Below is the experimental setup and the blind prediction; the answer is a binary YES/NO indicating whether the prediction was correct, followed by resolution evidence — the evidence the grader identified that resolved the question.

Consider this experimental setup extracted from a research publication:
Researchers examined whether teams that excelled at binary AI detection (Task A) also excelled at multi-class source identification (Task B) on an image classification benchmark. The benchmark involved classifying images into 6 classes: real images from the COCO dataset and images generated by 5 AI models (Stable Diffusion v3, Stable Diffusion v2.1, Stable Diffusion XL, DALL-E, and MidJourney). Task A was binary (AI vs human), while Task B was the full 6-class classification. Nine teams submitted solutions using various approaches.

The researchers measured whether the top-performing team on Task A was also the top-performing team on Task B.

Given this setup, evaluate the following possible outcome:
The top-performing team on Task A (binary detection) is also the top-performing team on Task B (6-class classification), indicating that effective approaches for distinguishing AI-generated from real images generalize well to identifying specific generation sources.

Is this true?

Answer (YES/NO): YES